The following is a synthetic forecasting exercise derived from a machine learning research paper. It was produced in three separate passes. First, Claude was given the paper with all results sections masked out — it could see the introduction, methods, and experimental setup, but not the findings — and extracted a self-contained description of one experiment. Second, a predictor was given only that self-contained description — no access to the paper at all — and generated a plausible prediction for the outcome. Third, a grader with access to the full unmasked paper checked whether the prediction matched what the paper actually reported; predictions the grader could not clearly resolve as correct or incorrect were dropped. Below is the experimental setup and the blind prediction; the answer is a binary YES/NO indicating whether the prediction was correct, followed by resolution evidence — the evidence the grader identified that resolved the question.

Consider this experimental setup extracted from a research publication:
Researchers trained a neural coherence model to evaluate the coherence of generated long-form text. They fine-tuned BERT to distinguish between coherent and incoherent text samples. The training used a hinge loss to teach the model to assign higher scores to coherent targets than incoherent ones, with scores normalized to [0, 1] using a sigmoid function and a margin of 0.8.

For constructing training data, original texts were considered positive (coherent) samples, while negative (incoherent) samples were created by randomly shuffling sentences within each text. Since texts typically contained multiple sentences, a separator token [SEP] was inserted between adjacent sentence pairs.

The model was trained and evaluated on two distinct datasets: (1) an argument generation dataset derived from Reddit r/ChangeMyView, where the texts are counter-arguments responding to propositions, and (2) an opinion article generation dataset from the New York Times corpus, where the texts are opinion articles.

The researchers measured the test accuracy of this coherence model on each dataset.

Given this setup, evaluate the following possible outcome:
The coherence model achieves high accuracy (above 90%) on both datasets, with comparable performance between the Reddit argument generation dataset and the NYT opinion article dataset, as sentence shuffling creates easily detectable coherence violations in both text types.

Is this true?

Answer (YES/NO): NO